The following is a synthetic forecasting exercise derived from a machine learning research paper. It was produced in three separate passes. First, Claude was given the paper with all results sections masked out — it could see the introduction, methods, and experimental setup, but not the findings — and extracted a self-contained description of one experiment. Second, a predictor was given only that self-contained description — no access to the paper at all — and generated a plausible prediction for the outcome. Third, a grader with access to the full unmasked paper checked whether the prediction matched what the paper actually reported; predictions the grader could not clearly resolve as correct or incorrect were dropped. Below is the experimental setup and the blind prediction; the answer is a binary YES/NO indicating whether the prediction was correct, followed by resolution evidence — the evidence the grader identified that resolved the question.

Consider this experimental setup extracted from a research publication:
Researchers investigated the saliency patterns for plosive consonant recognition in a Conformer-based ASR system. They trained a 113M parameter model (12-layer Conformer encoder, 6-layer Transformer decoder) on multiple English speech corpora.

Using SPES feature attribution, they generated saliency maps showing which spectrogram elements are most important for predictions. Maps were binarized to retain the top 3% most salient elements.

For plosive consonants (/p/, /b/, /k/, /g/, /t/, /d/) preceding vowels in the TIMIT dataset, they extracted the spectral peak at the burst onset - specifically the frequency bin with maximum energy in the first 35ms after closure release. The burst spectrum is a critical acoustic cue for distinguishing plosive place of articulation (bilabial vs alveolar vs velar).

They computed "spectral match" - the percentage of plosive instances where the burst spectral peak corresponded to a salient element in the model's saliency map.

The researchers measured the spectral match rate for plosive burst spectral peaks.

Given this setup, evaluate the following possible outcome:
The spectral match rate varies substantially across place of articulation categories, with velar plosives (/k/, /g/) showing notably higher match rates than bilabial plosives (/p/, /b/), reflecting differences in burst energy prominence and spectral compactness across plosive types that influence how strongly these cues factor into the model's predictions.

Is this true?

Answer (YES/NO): YES